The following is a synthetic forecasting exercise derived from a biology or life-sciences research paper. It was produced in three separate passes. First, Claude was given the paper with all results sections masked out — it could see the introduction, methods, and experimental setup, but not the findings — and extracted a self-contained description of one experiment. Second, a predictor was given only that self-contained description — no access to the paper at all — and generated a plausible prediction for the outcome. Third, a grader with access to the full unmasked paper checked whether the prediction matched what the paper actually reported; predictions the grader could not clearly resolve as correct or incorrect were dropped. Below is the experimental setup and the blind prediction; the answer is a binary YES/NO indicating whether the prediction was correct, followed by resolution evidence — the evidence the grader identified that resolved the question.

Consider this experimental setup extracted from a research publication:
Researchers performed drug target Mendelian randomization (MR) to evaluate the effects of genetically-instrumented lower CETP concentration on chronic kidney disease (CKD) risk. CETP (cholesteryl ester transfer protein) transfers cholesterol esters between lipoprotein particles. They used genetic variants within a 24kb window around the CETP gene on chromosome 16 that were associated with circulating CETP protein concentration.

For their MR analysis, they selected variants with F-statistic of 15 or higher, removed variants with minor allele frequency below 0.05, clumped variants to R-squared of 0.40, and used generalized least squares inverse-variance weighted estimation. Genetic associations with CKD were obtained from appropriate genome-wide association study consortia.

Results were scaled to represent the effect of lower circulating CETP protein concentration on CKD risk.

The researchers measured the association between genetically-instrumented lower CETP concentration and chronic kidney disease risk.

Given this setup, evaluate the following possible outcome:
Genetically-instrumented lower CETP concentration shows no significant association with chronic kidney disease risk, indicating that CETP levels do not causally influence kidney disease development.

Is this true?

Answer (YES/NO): NO